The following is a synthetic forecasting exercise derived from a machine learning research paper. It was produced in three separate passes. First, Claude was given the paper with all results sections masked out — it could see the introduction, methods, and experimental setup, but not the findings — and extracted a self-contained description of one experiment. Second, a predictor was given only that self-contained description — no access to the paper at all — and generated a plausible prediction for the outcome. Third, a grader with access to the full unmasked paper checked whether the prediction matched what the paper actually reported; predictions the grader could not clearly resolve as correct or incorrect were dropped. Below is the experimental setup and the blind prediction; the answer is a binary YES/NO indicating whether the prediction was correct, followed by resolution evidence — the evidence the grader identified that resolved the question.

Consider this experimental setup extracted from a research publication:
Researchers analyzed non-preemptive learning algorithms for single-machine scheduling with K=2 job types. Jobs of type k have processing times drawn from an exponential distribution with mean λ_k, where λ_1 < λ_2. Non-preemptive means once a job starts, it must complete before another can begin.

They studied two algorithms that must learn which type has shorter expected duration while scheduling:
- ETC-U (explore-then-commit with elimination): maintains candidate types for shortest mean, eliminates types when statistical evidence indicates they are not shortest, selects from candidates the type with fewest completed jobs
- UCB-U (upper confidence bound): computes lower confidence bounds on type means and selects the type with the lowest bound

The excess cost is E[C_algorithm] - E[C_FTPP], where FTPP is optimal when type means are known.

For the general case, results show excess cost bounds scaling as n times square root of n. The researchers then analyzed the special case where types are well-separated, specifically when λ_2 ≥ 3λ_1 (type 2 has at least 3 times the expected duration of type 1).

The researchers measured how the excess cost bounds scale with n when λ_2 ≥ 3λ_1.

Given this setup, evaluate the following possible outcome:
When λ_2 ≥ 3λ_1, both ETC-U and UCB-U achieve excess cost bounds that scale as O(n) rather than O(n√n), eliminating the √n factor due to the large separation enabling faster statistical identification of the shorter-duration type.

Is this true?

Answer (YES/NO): NO